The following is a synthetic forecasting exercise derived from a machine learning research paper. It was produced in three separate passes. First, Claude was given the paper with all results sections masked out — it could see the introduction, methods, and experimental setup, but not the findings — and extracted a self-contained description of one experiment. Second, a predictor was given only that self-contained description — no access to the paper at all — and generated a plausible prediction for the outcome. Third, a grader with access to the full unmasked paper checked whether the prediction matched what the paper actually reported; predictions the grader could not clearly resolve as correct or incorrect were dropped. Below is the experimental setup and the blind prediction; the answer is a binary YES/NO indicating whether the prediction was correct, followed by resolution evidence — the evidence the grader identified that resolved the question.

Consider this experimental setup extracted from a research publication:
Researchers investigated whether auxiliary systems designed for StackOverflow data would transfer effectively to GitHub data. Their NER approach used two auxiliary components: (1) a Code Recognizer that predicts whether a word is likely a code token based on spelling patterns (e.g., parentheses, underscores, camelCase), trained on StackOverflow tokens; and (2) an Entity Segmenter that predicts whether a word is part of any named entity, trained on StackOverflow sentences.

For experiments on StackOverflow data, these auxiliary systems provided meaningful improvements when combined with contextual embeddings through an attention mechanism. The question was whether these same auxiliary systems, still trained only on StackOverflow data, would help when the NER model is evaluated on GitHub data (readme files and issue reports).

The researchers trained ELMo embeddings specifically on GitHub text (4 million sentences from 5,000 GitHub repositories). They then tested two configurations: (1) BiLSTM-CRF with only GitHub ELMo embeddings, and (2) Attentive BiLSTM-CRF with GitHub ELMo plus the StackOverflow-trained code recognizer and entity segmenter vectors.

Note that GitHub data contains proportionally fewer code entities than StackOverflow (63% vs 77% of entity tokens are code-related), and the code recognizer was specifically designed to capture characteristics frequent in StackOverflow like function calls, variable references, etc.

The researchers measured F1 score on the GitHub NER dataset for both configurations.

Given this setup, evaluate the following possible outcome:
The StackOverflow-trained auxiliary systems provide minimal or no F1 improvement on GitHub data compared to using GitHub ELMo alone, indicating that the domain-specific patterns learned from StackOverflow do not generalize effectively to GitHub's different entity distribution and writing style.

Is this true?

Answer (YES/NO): YES